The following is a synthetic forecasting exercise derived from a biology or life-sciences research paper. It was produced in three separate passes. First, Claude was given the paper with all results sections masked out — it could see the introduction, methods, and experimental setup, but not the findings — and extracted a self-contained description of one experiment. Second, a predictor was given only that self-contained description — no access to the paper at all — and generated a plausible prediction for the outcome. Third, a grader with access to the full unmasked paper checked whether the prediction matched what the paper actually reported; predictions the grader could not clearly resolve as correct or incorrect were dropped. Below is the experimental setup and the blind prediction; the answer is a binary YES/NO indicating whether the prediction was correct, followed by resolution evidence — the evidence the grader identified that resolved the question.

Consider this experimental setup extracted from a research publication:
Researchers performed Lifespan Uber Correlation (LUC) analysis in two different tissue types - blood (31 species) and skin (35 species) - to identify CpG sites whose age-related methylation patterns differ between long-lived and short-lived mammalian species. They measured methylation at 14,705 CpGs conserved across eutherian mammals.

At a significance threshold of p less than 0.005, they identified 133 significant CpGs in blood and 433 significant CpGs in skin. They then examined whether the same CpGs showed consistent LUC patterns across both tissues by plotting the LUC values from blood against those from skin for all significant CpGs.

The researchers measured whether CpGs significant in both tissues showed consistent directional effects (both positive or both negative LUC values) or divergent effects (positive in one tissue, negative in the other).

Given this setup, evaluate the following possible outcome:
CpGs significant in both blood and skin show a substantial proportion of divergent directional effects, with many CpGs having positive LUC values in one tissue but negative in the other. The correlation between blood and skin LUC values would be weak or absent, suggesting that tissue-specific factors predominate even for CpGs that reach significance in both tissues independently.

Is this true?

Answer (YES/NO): NO